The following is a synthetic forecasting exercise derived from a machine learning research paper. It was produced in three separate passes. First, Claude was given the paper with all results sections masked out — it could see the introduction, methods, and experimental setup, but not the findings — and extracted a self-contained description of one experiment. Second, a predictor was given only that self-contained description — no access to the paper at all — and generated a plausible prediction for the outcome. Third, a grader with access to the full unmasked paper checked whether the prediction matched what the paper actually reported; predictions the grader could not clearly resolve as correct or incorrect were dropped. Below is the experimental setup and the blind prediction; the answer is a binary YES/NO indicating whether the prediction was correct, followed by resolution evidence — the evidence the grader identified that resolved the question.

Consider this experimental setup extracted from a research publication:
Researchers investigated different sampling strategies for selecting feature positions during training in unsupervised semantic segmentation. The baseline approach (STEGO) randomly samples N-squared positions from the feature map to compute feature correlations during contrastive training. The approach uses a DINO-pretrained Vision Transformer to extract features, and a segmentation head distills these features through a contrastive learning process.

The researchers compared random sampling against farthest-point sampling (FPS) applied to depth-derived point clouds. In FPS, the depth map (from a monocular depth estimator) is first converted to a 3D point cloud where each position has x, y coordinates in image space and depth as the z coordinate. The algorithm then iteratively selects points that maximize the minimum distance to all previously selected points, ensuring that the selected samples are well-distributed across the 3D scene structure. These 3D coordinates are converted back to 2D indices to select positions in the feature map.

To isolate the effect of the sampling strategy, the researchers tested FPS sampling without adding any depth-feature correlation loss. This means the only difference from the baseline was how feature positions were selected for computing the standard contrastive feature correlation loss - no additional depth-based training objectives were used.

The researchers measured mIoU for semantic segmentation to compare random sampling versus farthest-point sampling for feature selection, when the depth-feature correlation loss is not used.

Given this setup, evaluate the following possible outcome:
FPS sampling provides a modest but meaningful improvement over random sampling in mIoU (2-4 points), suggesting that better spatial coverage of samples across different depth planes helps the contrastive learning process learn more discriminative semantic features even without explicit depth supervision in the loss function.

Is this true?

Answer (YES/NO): NO